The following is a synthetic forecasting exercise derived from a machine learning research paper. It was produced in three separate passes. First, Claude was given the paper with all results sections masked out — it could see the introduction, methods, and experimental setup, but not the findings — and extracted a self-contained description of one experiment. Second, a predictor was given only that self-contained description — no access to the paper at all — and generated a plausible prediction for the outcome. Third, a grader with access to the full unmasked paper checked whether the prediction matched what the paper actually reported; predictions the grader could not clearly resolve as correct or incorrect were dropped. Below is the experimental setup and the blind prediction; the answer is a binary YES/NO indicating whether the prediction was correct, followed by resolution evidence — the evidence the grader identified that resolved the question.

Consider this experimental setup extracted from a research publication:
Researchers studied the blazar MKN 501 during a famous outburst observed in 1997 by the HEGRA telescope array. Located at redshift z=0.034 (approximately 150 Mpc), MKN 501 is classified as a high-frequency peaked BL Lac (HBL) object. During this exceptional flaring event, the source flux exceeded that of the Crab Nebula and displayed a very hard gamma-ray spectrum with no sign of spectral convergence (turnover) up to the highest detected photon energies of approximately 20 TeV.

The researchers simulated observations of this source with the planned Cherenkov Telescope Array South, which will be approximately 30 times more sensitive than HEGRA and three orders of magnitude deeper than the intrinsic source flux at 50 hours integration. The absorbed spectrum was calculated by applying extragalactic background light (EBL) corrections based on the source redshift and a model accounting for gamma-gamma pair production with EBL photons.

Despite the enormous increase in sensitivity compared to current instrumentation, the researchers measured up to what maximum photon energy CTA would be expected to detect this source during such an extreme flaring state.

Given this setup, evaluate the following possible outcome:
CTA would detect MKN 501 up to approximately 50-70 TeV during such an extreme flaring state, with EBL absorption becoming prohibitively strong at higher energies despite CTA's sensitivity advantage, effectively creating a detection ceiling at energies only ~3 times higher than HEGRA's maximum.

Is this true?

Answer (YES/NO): NO